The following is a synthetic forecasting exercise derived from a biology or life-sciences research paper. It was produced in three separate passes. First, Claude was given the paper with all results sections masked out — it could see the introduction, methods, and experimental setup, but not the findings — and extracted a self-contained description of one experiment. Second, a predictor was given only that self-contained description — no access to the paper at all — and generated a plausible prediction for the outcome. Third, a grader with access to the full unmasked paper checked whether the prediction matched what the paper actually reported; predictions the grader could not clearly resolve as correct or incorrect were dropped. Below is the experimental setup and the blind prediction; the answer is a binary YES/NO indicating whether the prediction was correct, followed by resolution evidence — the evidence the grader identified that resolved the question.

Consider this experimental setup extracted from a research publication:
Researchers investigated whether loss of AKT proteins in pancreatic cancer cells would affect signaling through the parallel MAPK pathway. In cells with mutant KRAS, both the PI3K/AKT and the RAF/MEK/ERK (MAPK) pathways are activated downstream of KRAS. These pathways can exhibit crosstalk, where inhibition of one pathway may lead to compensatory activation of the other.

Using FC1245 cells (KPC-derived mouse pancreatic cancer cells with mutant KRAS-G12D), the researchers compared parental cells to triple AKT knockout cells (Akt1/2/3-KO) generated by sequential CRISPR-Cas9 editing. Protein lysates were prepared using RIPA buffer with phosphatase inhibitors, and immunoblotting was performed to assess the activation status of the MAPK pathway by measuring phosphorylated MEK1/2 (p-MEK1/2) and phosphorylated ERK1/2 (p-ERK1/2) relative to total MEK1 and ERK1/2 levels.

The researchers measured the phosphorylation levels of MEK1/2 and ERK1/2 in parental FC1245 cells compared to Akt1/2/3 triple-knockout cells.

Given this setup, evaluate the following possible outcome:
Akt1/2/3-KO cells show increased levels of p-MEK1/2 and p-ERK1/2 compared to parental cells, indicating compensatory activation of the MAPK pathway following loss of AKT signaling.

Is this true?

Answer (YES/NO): YES